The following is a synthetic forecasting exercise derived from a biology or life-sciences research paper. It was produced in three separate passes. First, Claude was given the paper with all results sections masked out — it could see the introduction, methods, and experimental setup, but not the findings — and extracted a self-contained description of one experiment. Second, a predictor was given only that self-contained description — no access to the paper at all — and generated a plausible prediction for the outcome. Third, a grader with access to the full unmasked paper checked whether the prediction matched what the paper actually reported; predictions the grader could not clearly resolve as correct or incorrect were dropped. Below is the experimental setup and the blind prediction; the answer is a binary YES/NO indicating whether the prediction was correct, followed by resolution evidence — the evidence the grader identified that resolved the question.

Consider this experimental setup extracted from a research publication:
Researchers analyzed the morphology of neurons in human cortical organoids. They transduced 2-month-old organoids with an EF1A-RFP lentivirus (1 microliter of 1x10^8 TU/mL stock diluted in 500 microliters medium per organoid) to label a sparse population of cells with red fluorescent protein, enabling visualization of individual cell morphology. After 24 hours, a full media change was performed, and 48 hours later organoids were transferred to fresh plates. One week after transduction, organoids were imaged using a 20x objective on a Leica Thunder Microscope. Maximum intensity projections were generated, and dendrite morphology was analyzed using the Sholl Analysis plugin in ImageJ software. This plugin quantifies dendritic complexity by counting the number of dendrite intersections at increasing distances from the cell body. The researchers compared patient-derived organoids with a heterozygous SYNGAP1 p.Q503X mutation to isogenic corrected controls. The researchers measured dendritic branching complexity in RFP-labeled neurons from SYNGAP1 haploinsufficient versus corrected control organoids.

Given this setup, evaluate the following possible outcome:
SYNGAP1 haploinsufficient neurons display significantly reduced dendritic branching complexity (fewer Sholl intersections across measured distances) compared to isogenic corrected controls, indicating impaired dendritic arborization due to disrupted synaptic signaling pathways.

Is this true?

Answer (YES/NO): NO